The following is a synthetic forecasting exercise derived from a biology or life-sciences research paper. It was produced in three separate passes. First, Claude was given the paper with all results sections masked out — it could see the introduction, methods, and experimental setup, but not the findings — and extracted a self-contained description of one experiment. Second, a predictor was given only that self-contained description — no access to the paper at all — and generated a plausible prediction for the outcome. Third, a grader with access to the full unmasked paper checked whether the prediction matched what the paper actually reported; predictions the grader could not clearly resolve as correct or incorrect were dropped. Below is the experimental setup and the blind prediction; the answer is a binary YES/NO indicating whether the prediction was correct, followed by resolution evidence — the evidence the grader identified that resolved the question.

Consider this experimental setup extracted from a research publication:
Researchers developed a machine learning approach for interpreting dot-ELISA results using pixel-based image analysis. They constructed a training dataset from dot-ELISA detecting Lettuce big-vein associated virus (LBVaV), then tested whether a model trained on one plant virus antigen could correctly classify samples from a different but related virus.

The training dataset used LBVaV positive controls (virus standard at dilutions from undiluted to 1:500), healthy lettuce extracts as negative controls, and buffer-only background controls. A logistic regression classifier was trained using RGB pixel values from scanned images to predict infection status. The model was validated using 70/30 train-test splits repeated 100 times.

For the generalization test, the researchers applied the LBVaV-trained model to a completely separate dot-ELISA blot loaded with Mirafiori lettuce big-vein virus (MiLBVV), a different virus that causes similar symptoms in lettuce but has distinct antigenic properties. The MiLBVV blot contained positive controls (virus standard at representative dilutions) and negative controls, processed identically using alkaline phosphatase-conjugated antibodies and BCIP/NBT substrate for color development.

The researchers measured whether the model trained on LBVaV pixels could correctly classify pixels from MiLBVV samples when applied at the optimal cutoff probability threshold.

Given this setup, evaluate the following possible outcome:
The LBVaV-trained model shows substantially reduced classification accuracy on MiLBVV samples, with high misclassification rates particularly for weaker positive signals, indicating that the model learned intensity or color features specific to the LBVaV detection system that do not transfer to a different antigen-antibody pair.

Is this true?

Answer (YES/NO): NO